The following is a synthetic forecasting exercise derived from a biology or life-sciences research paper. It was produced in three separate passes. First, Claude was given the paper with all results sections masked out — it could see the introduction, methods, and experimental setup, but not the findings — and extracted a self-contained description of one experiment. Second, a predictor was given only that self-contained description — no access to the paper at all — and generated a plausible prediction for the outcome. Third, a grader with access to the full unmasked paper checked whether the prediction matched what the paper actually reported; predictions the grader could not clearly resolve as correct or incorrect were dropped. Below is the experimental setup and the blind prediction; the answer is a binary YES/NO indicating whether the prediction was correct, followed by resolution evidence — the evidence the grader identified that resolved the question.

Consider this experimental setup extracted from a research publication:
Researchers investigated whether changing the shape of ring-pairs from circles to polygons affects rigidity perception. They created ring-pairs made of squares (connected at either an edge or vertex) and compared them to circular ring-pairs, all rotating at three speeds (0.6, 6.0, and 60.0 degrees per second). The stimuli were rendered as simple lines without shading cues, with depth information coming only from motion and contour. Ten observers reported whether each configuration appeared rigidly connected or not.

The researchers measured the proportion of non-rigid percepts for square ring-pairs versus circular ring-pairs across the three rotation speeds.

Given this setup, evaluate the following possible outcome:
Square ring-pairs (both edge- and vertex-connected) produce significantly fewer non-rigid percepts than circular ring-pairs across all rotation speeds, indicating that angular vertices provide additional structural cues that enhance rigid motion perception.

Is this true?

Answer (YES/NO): YES